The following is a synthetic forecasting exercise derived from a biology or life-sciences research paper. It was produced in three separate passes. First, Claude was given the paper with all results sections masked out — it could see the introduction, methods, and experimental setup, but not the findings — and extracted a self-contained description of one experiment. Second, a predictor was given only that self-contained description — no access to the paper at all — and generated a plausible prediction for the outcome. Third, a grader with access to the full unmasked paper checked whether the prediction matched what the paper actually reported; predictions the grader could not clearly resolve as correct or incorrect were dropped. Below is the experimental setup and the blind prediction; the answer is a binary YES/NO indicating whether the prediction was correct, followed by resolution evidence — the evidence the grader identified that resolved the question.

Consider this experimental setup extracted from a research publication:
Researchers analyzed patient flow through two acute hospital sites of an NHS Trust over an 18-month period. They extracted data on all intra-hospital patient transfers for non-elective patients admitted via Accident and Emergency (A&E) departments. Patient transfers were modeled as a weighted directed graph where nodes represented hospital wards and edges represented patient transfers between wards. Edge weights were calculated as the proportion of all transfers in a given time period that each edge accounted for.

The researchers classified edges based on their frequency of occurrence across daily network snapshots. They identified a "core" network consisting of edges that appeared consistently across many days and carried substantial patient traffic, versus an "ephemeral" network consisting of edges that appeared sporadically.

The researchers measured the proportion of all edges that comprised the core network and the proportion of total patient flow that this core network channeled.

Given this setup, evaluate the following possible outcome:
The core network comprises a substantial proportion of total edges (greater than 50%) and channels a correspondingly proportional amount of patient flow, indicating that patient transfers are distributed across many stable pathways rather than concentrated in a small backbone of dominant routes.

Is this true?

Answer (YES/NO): NO